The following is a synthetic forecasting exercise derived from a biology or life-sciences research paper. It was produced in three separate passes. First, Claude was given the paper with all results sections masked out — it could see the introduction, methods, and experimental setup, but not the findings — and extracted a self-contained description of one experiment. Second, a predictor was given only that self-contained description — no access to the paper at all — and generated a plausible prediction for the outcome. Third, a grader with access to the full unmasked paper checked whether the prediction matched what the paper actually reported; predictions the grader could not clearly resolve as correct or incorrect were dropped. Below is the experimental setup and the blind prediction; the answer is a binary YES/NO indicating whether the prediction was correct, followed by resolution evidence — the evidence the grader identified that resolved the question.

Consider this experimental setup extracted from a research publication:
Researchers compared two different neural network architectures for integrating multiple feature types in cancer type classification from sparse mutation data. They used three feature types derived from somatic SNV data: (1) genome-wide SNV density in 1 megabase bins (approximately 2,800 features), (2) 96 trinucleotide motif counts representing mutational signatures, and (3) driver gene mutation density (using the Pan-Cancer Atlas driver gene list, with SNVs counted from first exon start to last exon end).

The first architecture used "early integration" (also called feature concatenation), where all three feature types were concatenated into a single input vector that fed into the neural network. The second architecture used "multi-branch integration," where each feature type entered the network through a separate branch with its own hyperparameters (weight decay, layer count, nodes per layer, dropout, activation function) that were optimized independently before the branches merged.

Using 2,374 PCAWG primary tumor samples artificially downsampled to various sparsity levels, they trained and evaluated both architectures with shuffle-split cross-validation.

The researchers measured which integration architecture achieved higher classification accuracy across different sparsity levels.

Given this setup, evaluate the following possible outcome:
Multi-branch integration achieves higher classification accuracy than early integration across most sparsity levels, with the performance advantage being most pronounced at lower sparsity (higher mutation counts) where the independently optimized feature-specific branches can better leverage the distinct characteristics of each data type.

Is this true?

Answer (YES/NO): NO